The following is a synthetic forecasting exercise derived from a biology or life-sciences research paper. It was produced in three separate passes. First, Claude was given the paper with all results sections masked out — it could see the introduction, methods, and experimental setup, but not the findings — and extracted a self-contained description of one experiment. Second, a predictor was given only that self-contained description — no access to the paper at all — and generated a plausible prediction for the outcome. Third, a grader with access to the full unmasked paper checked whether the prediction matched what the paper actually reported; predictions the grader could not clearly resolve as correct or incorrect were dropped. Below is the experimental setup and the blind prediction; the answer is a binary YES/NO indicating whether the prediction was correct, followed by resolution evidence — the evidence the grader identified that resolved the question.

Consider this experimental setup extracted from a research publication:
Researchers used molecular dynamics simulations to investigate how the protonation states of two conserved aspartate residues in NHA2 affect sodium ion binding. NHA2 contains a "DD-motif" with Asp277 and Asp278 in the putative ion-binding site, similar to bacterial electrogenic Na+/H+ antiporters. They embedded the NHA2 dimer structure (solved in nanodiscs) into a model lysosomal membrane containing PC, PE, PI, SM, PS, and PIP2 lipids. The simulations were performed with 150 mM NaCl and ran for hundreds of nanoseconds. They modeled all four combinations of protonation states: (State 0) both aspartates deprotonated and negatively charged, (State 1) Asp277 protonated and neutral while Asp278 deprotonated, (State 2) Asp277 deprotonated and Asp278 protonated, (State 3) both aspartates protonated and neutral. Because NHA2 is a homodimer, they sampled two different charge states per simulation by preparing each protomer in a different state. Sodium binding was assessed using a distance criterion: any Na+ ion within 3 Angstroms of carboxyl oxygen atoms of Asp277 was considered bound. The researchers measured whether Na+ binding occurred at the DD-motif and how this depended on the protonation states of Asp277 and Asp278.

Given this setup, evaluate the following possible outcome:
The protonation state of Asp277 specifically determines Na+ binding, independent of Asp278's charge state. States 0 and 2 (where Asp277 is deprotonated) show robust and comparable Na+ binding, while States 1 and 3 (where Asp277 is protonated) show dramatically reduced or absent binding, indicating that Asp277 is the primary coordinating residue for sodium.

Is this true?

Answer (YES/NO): NO